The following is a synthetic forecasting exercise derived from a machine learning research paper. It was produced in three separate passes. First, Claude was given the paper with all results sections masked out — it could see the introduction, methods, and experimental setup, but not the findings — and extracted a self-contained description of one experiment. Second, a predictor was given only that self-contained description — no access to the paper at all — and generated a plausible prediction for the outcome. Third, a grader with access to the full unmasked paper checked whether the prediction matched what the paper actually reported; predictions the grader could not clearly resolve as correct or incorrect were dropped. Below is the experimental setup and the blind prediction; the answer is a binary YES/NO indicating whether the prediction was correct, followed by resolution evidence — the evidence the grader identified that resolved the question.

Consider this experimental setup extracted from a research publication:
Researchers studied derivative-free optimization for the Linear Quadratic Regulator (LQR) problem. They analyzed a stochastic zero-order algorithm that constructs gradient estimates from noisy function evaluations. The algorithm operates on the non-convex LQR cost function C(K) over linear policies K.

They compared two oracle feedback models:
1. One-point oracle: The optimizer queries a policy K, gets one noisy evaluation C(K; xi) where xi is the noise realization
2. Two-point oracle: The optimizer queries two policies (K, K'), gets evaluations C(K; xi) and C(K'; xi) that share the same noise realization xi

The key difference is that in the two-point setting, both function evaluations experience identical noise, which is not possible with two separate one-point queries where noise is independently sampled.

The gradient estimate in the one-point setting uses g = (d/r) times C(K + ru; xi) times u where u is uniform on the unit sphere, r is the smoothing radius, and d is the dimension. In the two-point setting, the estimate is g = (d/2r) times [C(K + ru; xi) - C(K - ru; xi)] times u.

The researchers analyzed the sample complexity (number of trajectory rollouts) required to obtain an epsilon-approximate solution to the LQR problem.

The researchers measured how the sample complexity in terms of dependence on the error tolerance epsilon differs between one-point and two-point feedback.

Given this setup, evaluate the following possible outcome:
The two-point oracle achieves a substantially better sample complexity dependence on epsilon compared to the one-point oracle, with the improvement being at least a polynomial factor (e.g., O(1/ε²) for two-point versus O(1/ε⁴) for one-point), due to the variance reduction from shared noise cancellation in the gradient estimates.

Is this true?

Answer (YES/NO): NO